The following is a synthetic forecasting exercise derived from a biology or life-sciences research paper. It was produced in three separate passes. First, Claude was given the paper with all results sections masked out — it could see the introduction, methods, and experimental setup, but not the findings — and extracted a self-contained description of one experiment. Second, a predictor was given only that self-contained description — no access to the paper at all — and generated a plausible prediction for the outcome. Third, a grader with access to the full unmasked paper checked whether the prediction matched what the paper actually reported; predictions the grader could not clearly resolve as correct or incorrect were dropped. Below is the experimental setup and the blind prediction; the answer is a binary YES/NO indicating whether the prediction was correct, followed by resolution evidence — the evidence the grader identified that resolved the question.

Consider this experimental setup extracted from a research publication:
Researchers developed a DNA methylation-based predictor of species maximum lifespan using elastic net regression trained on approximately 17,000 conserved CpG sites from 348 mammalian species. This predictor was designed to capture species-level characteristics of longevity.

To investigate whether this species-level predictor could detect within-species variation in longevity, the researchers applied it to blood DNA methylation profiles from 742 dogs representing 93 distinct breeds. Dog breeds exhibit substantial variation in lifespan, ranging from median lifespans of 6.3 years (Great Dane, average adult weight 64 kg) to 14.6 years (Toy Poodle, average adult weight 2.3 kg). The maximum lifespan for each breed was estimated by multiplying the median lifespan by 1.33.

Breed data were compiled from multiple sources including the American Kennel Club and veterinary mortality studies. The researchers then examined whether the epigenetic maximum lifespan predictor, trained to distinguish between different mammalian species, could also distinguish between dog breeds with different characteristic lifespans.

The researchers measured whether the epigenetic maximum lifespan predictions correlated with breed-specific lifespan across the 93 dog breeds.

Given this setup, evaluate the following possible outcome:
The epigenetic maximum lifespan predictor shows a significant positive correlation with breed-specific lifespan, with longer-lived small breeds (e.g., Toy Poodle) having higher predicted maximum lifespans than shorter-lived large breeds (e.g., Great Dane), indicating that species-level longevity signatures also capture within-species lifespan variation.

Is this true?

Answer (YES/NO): NO